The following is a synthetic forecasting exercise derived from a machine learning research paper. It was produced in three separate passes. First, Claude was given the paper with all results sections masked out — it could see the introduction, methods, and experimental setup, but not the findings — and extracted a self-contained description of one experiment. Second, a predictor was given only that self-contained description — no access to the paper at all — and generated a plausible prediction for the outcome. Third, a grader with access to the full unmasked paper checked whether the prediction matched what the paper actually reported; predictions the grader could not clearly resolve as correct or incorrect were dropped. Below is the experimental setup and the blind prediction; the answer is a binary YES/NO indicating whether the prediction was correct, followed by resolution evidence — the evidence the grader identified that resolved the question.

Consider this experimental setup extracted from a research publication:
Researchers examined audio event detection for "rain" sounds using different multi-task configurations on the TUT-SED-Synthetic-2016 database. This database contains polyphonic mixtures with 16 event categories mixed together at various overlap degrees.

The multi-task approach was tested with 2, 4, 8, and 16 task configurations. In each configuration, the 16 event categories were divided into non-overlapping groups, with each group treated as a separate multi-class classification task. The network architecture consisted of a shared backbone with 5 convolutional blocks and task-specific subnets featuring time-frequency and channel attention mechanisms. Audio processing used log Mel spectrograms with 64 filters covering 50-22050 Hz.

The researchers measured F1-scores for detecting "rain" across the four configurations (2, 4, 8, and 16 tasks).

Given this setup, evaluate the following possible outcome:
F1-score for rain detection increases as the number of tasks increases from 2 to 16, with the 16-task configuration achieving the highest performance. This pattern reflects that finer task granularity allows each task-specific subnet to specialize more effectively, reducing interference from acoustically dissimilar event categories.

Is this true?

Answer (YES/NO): NO